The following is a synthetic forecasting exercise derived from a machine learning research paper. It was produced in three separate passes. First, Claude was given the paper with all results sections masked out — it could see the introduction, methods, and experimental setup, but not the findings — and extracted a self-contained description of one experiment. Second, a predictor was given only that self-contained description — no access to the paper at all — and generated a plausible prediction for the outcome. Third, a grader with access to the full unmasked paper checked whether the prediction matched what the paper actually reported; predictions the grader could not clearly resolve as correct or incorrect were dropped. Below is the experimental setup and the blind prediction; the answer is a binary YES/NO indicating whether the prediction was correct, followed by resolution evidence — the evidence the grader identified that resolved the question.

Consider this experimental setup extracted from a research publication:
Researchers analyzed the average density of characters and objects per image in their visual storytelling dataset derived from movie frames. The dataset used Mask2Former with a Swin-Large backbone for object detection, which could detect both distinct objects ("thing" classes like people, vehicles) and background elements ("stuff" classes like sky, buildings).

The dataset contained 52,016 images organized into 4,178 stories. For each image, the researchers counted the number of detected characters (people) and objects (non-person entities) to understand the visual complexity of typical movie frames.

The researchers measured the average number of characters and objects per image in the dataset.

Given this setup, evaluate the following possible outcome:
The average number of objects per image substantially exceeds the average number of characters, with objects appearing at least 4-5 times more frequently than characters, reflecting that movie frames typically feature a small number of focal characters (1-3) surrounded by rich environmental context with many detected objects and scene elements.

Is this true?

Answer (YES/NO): NO